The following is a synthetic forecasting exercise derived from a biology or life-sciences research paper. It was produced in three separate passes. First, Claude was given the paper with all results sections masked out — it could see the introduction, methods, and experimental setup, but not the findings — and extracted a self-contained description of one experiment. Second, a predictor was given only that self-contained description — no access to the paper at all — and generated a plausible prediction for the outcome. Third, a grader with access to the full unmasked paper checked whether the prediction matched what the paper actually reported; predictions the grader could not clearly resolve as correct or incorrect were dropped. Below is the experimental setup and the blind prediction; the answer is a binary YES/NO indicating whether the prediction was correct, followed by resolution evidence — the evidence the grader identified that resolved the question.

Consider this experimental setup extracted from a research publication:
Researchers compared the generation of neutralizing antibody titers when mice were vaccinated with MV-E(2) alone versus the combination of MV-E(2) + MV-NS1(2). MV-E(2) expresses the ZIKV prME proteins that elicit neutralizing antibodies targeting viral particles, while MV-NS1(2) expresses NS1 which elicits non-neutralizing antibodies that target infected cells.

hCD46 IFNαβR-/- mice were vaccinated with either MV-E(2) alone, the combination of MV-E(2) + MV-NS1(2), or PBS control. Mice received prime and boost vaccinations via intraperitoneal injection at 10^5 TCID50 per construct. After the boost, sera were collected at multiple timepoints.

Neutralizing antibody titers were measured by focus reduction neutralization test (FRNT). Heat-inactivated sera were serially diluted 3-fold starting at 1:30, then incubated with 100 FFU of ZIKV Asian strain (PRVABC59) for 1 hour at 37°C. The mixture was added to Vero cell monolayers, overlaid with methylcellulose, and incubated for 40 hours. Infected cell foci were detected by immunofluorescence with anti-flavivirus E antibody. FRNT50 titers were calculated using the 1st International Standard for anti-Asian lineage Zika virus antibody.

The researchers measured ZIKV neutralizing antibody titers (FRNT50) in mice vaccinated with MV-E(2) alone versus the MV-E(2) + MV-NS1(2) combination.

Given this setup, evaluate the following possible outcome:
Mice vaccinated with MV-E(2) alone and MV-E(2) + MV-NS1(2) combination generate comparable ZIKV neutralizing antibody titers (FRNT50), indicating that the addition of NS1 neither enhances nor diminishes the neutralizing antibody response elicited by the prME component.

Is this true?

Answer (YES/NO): NO